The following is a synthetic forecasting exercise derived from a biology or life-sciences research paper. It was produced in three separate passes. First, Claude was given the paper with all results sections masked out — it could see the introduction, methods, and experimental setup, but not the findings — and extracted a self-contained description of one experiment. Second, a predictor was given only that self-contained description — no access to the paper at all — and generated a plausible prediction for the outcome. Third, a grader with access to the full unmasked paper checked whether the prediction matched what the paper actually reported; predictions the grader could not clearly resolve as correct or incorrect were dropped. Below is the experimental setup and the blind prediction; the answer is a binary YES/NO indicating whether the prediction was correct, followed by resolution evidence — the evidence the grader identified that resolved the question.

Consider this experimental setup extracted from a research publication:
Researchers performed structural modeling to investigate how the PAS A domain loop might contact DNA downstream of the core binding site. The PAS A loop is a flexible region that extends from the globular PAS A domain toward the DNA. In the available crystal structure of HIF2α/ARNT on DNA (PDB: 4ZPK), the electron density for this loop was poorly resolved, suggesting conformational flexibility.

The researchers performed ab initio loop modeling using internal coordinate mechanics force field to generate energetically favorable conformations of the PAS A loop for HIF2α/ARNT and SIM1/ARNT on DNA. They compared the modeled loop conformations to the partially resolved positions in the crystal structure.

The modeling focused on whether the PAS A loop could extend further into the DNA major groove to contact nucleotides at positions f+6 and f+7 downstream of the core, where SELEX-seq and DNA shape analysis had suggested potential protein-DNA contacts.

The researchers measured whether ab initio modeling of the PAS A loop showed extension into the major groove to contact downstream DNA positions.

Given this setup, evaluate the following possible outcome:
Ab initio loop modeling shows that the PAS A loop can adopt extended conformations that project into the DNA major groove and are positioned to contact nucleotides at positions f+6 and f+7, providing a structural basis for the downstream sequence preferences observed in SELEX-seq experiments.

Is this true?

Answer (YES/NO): YES